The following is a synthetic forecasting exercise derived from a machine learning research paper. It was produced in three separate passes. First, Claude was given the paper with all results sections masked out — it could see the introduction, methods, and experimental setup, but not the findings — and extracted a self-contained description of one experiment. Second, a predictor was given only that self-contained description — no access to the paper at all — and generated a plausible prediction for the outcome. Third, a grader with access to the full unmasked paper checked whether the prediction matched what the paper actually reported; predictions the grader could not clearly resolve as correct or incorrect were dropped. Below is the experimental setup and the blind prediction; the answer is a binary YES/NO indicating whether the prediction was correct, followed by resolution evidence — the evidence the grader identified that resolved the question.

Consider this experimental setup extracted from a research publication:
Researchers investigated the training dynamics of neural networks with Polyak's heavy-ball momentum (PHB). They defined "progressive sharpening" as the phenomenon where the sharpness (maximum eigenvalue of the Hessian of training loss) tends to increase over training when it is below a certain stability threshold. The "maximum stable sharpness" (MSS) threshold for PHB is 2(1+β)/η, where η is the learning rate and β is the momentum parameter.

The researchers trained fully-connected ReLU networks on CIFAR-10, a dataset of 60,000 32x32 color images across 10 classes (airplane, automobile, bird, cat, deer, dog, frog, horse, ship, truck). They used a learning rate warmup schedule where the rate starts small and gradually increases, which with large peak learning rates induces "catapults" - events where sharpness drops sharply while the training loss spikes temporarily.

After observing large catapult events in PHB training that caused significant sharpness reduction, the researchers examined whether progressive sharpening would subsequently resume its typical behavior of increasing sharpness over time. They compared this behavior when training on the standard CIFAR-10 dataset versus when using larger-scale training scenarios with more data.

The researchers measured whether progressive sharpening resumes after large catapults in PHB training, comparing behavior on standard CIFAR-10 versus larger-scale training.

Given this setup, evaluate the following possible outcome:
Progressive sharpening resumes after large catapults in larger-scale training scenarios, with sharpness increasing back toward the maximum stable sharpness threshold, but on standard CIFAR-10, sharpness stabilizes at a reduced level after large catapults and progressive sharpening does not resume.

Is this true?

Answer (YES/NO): YES